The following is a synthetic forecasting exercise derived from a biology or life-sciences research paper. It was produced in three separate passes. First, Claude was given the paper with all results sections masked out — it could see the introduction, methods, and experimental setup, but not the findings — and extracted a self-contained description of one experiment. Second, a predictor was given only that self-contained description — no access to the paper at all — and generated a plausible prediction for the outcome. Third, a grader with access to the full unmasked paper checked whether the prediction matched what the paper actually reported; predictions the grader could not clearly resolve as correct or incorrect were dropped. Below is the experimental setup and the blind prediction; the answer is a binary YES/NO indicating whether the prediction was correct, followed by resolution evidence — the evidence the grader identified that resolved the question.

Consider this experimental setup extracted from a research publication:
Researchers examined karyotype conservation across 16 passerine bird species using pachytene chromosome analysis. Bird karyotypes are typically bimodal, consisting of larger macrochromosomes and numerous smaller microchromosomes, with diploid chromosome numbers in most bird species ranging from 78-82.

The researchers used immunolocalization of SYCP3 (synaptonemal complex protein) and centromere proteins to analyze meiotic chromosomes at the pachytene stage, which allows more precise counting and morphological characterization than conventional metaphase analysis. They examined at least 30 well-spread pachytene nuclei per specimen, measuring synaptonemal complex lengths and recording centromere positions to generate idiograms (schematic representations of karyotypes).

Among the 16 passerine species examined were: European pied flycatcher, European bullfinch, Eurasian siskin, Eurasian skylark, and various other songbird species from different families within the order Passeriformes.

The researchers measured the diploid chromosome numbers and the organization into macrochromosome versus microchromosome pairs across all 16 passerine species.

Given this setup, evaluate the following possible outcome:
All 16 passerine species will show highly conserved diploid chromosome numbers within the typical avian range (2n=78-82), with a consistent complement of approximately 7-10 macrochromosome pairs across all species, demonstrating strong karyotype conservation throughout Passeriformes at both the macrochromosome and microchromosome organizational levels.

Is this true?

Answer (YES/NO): NO